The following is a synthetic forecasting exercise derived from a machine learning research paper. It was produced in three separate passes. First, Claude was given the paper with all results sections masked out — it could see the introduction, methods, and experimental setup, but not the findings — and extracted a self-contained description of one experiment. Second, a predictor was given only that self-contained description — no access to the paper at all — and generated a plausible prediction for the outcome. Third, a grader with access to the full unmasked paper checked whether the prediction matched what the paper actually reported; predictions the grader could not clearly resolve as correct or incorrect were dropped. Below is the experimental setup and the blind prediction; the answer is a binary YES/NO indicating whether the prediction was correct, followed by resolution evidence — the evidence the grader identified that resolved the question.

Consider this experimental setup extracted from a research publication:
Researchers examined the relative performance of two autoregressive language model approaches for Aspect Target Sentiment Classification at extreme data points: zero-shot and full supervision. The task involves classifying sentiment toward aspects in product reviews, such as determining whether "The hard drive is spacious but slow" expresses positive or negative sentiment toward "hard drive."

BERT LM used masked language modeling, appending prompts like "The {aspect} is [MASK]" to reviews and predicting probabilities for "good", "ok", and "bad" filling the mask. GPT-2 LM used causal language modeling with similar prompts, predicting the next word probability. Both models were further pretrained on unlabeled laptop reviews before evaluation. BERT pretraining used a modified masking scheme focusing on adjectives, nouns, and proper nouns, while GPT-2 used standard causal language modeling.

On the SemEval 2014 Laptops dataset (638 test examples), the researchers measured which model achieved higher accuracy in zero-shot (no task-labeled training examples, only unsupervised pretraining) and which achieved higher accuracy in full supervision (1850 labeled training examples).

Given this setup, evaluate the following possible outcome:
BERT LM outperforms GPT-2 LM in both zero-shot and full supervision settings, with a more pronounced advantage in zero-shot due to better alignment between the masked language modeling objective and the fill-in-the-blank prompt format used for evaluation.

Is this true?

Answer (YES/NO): YES